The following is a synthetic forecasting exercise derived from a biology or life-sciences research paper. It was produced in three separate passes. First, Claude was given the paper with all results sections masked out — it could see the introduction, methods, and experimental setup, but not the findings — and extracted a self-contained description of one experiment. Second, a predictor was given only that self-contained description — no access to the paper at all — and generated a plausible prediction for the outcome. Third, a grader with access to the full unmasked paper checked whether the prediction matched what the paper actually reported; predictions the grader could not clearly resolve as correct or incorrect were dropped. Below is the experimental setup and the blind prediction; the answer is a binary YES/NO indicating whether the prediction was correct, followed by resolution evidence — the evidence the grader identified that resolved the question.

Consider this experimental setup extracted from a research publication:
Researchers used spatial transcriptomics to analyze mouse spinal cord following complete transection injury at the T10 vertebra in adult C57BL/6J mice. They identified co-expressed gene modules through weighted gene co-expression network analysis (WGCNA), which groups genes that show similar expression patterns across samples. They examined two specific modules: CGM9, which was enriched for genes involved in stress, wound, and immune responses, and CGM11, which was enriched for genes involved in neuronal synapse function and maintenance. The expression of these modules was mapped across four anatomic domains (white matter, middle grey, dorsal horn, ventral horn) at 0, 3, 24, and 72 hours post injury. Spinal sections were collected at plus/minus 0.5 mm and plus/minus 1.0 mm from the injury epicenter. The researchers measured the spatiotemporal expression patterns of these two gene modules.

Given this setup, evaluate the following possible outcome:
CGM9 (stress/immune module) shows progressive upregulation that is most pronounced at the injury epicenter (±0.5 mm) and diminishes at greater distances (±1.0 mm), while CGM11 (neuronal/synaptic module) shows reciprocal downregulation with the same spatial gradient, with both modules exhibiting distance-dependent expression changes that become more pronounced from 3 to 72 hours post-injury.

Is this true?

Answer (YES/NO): NO